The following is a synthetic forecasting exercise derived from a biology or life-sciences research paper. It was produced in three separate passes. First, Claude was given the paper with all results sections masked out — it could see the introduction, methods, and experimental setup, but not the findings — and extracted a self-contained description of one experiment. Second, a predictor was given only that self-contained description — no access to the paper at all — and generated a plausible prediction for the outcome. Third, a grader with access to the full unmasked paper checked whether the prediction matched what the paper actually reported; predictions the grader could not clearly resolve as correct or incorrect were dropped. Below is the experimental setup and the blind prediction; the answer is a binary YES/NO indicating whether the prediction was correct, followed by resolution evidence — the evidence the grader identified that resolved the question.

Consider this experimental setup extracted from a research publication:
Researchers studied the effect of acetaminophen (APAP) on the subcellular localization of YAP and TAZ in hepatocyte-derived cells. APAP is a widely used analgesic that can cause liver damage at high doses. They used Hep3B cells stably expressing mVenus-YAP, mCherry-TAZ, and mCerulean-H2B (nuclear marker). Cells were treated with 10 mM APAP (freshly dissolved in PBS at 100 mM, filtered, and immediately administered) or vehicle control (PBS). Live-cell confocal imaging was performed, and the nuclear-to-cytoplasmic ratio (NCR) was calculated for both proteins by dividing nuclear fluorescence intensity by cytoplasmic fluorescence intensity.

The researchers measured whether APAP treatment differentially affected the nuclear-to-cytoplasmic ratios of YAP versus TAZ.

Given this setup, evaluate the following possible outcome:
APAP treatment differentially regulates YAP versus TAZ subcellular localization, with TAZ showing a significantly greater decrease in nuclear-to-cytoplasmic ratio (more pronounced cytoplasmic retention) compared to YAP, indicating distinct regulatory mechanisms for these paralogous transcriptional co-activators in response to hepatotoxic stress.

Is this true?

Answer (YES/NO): NO